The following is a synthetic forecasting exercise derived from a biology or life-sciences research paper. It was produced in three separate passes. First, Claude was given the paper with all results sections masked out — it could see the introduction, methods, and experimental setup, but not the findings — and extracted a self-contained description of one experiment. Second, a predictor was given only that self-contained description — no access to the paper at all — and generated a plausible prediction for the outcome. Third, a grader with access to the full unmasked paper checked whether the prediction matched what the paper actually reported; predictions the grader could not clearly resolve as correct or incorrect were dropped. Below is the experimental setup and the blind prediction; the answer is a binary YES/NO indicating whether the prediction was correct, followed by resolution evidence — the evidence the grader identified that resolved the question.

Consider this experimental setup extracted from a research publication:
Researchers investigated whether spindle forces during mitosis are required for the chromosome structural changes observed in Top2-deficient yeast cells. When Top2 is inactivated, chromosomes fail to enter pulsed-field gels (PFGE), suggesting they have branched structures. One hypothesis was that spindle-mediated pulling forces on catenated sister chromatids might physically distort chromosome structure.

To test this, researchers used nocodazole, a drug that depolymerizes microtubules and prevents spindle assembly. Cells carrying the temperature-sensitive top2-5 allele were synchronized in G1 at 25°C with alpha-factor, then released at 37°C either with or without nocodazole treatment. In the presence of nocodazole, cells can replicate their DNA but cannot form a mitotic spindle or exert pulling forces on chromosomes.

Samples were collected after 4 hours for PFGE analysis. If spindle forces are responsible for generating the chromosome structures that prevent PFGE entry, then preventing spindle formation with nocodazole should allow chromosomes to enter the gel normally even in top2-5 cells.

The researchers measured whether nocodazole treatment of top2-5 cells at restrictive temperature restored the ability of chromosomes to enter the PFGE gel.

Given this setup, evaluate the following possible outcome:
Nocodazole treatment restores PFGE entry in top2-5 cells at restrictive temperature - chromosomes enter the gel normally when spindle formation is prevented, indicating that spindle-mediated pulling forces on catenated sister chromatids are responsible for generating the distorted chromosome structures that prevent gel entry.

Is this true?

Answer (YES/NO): NO